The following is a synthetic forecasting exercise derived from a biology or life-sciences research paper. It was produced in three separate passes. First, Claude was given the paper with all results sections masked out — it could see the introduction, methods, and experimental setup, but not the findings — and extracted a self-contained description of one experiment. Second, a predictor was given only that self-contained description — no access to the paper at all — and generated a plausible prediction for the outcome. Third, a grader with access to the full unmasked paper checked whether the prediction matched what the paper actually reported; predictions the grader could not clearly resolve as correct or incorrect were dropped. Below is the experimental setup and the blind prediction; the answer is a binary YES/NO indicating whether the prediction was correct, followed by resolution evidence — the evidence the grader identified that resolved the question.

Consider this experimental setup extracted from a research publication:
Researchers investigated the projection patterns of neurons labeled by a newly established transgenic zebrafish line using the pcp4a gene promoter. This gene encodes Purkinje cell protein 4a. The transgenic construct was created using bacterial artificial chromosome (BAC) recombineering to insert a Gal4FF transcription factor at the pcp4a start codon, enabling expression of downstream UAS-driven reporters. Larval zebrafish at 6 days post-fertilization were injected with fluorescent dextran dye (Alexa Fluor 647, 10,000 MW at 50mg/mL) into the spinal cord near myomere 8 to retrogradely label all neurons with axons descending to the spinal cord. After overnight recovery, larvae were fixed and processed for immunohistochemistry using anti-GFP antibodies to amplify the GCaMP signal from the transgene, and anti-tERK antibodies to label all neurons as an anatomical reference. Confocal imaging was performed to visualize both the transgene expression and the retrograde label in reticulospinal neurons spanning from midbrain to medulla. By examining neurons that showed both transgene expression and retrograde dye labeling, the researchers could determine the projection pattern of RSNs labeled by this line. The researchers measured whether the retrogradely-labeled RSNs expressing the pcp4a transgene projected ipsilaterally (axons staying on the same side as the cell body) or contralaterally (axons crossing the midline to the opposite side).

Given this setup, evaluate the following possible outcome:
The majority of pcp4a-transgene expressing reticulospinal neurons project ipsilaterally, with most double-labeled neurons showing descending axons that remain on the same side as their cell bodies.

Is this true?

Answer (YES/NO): NO